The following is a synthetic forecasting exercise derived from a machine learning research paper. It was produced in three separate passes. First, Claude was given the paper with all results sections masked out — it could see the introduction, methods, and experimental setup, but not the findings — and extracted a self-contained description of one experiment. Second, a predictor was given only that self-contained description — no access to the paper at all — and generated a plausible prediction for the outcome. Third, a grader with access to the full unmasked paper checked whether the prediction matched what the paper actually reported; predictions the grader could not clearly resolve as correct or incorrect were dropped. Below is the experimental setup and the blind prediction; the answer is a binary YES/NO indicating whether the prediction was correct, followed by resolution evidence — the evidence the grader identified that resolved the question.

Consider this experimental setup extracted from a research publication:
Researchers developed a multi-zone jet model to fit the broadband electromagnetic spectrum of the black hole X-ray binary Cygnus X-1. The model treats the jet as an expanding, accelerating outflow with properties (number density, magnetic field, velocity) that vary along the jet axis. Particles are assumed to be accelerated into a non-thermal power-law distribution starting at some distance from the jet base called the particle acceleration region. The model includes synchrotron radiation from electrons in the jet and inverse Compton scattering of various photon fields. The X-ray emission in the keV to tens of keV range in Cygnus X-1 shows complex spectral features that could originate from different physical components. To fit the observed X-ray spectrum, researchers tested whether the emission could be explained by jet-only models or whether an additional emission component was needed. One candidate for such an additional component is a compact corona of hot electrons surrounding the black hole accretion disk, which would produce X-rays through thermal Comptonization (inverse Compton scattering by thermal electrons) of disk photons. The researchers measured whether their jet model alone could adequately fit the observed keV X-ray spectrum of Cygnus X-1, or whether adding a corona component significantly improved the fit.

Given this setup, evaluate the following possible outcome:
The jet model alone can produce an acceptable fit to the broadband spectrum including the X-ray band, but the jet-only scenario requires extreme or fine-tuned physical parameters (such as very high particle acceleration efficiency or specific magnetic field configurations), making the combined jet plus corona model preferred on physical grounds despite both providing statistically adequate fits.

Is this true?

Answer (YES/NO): NO